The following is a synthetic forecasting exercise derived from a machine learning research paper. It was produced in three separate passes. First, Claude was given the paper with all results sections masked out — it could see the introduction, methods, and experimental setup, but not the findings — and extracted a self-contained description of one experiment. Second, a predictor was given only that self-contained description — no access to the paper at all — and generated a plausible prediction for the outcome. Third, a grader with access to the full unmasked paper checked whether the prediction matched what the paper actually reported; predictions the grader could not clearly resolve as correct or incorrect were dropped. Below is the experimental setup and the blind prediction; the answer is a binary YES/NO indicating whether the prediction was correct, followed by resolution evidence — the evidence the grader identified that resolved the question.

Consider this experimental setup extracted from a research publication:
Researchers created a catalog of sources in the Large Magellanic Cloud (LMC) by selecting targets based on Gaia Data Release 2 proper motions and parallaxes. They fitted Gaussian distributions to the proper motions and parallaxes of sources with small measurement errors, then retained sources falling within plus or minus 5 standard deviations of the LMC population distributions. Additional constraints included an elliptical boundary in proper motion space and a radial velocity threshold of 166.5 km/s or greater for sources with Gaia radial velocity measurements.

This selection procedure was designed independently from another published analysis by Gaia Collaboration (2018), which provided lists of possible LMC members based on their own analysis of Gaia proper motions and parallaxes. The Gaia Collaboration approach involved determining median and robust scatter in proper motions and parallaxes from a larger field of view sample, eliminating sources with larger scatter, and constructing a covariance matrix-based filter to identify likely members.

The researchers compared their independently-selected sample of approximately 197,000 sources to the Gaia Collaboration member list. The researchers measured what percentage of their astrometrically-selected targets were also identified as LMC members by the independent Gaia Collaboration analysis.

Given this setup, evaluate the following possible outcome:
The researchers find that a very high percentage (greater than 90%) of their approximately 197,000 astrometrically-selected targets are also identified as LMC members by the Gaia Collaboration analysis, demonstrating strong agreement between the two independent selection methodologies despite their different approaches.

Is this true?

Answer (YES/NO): YES